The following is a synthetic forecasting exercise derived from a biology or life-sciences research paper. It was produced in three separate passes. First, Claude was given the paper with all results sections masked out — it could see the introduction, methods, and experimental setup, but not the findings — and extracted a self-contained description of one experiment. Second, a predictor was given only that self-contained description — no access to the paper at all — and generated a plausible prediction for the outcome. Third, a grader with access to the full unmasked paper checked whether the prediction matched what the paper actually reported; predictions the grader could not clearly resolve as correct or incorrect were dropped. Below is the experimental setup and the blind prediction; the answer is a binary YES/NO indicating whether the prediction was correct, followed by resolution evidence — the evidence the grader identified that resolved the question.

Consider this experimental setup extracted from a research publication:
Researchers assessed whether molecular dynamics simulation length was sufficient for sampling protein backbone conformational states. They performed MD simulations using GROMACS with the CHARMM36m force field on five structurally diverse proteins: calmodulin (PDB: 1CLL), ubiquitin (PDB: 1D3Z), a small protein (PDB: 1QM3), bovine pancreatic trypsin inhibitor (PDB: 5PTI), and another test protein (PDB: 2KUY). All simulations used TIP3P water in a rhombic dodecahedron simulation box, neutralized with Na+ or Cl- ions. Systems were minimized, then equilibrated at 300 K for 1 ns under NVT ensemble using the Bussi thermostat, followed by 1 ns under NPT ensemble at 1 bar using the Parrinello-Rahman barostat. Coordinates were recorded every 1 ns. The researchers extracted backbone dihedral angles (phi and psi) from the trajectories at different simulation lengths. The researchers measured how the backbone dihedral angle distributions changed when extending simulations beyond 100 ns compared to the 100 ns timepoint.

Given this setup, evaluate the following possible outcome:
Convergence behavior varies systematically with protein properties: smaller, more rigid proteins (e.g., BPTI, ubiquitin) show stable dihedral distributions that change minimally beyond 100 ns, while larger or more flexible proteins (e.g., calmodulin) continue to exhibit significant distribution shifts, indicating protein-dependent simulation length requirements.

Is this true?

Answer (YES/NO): NO